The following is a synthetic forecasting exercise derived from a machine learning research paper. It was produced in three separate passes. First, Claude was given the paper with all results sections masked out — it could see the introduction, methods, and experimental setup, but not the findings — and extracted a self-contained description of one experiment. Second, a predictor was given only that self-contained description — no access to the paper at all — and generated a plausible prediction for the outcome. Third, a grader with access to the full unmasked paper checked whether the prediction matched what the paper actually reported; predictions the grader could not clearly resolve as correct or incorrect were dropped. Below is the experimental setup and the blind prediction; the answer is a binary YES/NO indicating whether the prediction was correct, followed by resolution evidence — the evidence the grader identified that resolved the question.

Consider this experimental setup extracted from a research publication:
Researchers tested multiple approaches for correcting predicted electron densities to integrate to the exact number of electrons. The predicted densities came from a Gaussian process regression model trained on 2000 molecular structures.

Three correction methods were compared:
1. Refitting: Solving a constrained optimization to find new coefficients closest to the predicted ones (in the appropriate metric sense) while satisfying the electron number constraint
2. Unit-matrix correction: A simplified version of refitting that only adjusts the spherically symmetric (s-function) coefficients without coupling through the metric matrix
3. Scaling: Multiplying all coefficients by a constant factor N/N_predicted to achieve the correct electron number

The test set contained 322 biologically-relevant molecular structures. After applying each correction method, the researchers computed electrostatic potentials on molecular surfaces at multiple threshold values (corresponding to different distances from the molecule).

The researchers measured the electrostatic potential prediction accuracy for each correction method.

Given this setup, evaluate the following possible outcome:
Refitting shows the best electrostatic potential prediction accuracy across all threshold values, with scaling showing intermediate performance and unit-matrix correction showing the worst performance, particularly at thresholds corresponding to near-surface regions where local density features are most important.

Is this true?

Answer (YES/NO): NO